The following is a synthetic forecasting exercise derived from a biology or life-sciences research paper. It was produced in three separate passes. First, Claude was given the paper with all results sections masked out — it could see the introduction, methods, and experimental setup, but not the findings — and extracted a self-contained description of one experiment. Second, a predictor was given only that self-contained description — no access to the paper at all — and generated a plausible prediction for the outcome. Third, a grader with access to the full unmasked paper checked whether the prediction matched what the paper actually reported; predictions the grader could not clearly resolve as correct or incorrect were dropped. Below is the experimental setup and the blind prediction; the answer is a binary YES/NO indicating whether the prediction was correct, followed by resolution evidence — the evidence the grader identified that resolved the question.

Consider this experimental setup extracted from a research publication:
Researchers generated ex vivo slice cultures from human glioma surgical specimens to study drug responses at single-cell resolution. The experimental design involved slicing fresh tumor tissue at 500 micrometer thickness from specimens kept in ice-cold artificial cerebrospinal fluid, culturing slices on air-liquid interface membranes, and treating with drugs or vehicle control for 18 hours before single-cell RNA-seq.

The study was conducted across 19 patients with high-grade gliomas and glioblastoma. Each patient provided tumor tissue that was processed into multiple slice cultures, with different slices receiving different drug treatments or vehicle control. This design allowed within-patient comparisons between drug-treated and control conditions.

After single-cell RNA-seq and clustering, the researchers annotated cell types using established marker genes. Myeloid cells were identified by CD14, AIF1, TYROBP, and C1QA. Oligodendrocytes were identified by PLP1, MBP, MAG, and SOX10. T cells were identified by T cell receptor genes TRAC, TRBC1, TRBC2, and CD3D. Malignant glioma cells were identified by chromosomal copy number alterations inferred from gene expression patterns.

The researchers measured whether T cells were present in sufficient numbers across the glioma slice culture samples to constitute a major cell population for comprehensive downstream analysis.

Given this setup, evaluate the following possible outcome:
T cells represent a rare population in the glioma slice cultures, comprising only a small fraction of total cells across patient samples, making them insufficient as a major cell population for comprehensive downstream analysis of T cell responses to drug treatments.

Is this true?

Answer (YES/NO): YES